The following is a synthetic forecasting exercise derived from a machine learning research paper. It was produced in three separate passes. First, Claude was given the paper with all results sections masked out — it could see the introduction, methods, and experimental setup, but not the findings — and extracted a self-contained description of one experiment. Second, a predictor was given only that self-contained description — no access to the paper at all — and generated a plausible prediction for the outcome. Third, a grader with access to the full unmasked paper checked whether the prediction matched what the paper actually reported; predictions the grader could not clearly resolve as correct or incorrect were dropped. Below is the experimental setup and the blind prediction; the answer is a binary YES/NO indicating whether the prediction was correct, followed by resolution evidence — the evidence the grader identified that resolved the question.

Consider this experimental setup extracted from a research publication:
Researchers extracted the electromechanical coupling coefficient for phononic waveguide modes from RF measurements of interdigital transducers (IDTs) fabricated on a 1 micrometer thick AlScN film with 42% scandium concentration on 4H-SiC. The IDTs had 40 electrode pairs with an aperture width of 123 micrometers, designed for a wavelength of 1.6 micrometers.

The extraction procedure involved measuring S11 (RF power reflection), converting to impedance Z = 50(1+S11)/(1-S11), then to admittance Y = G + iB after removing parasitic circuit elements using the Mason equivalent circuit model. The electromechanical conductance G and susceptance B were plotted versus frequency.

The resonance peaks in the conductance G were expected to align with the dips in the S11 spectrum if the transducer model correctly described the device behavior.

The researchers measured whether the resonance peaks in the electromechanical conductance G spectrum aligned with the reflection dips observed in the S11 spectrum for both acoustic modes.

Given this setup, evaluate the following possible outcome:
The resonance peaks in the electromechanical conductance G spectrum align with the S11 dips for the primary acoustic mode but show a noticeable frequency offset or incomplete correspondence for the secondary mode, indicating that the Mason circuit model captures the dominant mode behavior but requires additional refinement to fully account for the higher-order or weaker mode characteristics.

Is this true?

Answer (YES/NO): NO